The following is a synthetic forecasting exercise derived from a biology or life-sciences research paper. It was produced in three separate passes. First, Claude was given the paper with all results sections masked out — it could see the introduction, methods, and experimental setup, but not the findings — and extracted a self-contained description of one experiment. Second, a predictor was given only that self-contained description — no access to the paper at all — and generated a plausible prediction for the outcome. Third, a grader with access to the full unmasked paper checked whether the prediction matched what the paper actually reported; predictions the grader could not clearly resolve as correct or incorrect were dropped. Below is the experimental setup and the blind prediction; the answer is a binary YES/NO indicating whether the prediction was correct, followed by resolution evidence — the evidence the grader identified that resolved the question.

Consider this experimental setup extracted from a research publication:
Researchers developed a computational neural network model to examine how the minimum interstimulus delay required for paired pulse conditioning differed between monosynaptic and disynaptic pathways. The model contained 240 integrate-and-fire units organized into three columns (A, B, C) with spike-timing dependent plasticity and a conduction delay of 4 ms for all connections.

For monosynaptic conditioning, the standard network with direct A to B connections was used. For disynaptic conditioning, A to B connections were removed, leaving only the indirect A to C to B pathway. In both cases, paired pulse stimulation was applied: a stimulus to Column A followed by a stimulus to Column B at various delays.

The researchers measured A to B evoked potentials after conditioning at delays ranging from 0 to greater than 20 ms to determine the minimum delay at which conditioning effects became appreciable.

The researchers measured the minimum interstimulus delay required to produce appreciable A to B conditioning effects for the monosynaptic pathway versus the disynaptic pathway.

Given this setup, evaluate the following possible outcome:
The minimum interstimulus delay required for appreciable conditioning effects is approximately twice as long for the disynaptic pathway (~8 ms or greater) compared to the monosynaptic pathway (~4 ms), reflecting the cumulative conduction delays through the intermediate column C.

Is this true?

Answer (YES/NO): YES